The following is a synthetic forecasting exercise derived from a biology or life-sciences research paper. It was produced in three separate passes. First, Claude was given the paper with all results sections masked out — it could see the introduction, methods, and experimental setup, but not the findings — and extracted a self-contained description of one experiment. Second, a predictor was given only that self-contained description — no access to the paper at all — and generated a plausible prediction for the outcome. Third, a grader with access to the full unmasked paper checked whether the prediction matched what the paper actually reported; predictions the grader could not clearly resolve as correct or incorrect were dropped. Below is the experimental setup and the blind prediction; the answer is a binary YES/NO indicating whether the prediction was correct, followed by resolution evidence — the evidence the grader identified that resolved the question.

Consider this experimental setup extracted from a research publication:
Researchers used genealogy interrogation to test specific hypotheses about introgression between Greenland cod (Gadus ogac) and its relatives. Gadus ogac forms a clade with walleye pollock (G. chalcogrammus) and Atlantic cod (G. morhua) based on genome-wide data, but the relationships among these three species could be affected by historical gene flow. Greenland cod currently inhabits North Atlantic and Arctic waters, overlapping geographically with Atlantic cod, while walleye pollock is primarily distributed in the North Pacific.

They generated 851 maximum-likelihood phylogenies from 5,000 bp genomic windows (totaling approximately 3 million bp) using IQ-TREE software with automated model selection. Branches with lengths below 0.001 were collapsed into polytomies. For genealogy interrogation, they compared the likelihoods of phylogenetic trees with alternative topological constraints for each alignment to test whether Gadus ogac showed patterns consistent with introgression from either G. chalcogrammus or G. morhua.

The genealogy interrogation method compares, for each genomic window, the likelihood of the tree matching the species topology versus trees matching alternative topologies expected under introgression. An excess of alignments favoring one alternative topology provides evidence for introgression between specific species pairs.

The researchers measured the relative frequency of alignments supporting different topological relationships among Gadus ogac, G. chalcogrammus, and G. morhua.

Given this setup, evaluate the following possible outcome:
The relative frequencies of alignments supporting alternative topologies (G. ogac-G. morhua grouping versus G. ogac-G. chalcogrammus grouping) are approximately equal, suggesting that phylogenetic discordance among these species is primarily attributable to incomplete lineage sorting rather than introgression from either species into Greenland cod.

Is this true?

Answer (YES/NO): NO